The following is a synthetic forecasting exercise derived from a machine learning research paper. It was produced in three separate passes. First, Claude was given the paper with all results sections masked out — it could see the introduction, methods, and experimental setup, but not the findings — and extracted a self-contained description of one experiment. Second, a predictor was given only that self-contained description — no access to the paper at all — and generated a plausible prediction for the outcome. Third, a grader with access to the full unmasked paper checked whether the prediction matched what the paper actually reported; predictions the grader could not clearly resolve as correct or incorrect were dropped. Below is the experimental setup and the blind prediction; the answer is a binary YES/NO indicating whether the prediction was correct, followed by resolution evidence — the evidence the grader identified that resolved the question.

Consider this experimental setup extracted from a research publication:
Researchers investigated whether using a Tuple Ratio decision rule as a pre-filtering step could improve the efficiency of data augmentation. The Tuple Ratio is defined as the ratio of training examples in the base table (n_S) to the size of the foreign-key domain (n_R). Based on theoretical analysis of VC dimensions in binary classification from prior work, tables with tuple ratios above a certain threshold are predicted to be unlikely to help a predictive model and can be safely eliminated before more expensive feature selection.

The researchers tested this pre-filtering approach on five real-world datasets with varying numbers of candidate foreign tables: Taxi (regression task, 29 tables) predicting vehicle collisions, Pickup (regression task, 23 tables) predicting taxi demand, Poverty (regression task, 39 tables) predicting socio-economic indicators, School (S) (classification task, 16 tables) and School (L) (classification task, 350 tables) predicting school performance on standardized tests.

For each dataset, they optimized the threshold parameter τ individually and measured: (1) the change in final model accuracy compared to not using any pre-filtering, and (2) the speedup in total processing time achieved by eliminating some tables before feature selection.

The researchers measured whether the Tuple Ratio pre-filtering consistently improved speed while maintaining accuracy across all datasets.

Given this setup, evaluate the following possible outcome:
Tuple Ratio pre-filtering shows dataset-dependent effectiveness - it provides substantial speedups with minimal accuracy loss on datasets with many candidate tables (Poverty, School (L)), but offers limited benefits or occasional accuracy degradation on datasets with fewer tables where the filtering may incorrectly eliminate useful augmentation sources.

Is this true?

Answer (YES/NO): NO